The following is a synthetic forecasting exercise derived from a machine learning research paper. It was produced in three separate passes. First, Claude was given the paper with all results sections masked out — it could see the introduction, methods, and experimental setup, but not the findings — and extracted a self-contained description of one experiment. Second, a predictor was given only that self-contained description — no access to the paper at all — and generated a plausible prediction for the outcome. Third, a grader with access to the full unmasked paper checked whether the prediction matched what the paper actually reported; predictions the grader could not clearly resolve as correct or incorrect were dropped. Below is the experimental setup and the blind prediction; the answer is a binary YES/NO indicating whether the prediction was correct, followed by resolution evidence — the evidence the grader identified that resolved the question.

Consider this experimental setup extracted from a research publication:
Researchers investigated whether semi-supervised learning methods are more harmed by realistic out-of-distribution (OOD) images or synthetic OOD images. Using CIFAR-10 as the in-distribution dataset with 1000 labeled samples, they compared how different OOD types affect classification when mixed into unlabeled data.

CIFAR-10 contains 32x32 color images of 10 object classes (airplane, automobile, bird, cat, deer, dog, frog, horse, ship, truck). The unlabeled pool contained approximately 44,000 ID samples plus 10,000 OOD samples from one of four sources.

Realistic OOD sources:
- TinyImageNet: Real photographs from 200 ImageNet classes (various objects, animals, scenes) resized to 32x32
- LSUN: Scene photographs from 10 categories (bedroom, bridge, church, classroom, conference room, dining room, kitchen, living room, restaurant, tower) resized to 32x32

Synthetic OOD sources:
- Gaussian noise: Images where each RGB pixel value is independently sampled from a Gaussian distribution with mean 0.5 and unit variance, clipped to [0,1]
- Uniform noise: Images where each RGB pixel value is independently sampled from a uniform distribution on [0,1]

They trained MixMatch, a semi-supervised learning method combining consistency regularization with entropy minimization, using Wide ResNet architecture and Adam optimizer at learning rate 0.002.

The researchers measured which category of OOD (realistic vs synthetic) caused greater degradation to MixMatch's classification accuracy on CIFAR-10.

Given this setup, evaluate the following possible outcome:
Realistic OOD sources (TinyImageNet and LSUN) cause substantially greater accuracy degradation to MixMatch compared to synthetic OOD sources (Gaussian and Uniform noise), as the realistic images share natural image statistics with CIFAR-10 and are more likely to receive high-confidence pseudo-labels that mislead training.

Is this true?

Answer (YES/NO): NO